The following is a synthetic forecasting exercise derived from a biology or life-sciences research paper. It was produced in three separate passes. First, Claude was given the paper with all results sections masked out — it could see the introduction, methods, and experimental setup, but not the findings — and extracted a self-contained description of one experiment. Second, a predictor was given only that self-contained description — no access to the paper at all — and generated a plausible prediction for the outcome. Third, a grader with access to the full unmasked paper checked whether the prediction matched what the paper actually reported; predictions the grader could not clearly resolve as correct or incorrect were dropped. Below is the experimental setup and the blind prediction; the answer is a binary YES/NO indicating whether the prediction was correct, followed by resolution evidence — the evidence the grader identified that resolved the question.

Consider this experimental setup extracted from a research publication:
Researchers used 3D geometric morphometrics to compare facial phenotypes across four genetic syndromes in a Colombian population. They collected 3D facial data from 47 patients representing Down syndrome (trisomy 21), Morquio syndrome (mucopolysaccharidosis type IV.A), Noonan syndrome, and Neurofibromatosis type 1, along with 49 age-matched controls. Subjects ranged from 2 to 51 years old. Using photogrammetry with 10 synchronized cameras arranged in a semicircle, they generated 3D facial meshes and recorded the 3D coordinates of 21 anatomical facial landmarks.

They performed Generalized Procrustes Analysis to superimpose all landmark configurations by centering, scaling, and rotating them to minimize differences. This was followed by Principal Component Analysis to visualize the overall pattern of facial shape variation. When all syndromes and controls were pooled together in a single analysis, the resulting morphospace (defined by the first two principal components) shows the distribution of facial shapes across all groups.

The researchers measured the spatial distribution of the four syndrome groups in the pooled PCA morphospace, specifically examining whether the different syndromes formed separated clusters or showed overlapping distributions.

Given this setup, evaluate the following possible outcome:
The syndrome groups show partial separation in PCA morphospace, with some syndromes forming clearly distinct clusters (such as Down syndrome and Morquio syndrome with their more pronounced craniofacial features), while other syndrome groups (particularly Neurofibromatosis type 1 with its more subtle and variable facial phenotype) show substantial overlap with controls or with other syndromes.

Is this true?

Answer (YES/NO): NO